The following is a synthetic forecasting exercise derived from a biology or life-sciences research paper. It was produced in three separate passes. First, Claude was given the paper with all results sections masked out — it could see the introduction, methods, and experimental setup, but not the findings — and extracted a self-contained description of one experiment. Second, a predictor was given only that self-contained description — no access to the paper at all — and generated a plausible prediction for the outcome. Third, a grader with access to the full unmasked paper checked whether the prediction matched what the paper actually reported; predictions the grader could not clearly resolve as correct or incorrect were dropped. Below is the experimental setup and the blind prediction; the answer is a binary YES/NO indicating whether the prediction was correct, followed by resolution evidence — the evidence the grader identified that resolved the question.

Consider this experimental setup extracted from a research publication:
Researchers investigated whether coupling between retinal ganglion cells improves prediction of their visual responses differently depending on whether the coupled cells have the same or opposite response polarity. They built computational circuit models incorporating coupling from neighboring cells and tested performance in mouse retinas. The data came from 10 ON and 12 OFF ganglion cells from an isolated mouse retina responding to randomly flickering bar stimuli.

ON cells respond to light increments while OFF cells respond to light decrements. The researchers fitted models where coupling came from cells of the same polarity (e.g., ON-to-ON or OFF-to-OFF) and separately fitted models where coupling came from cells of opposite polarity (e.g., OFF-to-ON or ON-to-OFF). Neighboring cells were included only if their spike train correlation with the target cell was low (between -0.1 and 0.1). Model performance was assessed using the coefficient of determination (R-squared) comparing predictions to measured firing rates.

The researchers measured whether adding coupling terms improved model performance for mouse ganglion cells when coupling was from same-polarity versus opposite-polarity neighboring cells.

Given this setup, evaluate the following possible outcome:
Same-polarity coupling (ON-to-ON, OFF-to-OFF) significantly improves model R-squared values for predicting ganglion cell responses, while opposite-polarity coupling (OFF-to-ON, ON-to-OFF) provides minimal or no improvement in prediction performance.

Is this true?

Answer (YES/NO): YES